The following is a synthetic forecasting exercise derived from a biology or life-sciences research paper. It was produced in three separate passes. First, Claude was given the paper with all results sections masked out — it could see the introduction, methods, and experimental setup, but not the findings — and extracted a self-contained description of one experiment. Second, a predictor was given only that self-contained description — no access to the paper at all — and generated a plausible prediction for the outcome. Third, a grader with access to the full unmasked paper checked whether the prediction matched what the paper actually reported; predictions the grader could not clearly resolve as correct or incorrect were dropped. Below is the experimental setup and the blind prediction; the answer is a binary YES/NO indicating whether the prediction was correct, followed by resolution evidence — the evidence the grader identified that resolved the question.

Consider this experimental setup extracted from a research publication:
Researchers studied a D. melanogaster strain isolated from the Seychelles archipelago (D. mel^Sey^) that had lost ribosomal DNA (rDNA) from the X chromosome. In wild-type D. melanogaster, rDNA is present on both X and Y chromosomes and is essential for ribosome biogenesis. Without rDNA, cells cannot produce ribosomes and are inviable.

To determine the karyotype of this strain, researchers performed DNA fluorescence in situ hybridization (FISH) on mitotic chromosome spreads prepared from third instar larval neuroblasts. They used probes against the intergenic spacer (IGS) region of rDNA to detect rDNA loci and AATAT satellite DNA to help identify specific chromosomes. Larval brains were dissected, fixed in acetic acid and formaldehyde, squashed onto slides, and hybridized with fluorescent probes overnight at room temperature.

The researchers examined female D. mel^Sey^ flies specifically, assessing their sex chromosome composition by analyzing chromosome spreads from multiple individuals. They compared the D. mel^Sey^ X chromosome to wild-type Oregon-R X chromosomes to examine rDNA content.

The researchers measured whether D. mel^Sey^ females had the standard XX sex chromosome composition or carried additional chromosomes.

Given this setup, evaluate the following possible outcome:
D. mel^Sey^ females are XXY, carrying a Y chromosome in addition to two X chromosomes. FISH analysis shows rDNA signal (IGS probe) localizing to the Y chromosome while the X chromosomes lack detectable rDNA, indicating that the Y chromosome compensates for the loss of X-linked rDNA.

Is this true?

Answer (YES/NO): NO